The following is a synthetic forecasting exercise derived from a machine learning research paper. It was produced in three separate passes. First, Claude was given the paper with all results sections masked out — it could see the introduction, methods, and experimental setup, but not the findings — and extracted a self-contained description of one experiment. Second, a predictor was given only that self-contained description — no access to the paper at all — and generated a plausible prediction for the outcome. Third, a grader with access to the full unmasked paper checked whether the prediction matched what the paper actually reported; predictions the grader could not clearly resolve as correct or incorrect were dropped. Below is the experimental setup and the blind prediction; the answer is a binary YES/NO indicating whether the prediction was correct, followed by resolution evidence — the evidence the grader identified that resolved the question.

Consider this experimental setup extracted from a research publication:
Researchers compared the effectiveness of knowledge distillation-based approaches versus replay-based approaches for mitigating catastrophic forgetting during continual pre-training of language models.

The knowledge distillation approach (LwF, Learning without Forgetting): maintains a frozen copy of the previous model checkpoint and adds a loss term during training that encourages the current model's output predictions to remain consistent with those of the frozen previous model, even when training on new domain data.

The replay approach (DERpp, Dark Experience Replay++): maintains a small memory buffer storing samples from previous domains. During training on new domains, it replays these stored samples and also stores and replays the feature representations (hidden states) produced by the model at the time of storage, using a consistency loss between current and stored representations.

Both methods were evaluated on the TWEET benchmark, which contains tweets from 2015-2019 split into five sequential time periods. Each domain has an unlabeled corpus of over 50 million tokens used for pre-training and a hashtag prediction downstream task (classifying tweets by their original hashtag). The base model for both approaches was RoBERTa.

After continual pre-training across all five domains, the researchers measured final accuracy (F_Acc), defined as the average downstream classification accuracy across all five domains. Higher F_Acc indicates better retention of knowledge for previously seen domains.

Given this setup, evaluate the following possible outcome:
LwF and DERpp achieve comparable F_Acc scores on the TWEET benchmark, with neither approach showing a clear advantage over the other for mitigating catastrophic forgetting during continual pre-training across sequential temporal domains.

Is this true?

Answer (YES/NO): NO